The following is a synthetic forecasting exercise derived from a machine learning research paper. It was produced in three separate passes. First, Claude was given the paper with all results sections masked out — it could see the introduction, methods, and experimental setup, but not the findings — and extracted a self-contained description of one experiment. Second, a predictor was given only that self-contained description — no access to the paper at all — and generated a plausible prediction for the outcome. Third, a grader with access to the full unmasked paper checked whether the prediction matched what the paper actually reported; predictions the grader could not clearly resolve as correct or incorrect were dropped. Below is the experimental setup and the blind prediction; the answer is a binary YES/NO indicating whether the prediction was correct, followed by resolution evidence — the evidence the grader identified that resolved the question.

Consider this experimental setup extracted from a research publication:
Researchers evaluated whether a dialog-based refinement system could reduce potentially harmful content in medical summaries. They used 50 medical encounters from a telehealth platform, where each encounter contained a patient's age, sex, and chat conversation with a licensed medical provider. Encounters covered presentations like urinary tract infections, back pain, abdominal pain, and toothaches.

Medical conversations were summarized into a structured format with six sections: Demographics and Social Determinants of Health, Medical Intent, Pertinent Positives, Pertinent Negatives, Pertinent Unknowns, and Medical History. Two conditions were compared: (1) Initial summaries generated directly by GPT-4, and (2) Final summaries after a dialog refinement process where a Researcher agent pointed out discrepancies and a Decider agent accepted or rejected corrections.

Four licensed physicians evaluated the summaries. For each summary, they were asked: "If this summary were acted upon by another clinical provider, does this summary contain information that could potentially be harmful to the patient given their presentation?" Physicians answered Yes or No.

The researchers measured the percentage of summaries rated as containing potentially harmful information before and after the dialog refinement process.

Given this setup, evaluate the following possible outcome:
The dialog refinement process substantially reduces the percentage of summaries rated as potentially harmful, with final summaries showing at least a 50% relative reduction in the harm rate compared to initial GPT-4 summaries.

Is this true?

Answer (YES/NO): YES